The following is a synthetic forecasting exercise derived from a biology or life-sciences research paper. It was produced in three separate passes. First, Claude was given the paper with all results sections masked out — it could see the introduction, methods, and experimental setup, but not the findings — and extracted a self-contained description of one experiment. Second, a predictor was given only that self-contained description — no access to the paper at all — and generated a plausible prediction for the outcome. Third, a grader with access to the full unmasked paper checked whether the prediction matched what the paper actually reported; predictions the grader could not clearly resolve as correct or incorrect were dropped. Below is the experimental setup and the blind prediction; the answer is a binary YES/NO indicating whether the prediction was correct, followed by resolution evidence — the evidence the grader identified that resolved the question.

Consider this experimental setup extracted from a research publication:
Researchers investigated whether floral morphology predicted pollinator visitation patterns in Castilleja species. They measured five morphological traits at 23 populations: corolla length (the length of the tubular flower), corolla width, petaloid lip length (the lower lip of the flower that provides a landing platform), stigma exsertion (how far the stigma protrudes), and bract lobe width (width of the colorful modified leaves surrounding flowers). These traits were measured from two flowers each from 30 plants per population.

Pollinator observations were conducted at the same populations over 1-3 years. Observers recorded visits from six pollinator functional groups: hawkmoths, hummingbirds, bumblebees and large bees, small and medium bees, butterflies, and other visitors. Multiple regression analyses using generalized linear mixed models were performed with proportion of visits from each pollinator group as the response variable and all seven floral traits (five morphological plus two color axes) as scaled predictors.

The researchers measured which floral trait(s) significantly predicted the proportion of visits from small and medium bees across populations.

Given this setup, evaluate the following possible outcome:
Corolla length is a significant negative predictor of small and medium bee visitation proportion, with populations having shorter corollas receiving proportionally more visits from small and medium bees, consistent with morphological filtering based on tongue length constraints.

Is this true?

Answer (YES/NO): YES